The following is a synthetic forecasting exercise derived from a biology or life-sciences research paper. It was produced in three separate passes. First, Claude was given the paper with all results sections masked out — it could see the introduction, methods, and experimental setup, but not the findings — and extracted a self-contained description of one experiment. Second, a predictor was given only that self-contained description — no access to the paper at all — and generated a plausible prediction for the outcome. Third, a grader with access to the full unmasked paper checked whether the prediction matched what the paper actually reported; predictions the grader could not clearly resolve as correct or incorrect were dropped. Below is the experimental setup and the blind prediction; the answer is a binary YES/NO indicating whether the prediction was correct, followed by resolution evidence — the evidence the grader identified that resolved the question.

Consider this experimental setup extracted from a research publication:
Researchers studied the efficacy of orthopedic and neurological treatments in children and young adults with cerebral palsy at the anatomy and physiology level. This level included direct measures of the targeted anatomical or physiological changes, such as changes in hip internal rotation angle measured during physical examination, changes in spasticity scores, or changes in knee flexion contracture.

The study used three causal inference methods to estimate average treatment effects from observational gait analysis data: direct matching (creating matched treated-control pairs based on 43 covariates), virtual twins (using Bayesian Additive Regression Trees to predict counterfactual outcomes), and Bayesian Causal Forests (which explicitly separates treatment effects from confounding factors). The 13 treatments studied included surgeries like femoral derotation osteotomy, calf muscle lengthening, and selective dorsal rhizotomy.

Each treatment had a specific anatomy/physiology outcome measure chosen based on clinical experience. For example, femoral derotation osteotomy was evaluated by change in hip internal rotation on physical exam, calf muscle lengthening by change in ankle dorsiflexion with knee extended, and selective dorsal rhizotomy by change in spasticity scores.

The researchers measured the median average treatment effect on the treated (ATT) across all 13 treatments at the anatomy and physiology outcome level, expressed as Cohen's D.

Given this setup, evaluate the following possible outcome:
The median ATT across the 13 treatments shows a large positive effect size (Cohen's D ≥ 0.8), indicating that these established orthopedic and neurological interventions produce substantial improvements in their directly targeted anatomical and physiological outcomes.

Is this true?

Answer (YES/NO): NO